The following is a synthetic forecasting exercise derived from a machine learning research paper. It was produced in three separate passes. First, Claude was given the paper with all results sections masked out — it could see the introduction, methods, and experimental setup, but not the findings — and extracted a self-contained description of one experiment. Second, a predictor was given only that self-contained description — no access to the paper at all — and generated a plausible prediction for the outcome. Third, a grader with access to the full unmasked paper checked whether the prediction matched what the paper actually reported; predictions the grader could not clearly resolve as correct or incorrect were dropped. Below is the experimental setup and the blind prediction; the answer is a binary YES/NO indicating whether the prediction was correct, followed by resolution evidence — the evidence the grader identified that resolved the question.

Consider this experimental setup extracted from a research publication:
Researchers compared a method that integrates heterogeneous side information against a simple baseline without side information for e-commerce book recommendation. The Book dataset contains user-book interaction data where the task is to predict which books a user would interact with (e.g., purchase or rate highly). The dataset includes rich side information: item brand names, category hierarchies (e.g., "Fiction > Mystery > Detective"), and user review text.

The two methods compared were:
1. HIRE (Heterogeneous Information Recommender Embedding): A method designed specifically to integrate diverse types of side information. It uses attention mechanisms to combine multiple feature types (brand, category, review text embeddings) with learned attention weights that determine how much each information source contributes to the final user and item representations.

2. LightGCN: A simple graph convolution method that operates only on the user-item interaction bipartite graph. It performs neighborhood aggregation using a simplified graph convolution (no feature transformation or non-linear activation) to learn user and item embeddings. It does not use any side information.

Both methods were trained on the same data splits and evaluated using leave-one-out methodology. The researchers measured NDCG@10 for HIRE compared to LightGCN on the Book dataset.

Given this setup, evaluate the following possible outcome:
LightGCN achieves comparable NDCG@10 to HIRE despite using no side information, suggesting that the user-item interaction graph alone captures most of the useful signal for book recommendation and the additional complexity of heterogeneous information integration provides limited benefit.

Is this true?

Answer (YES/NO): NO